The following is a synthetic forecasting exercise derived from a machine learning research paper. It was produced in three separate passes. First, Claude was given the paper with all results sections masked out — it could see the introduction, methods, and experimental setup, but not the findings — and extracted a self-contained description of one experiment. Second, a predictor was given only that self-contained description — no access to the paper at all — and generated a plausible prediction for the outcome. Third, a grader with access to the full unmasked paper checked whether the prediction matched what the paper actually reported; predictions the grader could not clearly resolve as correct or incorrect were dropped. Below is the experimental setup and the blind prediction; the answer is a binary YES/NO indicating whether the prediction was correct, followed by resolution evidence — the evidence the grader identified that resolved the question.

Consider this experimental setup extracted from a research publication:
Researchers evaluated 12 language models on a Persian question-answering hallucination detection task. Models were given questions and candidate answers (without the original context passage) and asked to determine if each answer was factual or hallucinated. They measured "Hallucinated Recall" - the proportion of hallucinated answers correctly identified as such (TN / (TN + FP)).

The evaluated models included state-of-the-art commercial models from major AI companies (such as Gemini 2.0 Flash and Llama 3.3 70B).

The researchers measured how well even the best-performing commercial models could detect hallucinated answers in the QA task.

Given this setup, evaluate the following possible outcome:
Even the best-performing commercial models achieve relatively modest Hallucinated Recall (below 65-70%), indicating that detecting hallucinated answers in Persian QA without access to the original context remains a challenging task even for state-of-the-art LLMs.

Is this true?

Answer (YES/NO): NO